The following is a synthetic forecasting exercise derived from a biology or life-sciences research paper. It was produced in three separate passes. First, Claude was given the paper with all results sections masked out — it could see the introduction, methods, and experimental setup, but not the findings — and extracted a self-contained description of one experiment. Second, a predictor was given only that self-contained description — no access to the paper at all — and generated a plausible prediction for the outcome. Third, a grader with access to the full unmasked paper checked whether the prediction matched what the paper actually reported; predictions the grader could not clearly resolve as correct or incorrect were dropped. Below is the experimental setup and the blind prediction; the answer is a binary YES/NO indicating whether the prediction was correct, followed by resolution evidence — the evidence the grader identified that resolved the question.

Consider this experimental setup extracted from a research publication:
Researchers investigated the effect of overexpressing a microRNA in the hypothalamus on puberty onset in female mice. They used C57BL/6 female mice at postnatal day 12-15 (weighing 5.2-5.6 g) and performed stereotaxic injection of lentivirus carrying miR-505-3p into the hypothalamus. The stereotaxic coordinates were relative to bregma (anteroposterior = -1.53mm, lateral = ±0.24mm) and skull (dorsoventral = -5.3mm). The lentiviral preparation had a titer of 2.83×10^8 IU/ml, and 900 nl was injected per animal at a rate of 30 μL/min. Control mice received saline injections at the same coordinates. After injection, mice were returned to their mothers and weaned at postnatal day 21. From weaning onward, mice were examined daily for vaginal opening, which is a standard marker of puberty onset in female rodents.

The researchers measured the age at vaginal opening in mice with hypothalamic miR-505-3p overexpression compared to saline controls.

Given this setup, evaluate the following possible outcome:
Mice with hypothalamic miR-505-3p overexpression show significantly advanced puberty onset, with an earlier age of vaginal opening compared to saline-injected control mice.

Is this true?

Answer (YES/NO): NO